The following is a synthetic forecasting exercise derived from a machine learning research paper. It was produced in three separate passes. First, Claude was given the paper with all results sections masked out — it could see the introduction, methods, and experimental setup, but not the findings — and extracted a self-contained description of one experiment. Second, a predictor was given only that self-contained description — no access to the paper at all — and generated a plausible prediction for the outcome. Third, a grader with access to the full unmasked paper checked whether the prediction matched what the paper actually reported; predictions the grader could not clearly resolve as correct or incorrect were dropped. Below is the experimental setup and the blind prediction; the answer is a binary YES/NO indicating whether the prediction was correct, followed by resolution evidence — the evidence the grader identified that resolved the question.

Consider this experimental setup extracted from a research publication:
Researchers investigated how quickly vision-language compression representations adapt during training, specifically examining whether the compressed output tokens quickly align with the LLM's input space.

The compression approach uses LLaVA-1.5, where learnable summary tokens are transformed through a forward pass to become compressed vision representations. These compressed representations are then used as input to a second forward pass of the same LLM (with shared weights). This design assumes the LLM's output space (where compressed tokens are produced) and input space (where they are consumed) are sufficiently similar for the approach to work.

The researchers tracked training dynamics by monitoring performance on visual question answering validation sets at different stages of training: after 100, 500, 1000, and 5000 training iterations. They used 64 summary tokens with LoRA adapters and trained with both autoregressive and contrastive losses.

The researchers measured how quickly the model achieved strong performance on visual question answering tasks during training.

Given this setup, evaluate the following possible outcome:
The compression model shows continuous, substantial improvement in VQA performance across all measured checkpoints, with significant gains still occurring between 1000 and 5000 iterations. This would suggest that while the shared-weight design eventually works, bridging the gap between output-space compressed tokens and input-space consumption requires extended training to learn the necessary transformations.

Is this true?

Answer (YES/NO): NO